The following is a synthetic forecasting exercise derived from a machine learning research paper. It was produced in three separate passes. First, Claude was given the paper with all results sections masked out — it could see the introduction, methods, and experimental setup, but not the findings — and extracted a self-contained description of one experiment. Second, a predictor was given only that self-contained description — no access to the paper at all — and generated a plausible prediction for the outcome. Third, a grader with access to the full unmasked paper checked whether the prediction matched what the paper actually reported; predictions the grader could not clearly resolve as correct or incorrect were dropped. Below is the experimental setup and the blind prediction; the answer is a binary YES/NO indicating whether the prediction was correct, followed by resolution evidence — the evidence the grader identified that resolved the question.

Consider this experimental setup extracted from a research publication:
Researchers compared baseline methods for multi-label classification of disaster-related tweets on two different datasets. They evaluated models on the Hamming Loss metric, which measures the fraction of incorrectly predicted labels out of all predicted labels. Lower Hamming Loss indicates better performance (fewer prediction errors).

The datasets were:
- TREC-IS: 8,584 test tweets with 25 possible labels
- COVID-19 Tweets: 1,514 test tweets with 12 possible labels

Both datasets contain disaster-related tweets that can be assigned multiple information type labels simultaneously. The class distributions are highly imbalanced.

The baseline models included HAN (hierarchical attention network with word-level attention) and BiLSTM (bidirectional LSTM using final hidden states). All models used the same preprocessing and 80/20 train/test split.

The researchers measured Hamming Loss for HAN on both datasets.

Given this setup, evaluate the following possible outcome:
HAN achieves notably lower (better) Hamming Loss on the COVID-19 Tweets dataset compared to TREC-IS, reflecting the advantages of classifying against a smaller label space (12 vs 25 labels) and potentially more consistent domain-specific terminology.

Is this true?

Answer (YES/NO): YES